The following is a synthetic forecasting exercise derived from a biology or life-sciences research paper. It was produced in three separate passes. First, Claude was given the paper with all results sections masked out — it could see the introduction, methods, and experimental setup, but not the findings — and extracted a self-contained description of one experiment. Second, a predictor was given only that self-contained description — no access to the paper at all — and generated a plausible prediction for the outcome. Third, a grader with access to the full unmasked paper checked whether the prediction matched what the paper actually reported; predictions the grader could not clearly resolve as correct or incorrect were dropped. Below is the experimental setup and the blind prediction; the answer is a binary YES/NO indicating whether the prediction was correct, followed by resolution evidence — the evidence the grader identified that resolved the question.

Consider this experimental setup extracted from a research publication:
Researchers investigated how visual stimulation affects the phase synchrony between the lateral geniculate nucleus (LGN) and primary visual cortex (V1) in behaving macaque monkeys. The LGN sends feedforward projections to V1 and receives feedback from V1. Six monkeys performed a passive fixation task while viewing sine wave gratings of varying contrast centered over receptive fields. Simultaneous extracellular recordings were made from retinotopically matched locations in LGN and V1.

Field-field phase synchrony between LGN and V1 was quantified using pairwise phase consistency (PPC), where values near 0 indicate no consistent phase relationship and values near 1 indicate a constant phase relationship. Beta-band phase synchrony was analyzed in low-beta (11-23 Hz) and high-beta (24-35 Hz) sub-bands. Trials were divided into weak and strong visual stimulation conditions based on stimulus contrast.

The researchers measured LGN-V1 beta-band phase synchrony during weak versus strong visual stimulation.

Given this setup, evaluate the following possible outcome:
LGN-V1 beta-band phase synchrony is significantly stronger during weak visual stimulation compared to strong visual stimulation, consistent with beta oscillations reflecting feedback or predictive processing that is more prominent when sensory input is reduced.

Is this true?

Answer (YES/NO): YES